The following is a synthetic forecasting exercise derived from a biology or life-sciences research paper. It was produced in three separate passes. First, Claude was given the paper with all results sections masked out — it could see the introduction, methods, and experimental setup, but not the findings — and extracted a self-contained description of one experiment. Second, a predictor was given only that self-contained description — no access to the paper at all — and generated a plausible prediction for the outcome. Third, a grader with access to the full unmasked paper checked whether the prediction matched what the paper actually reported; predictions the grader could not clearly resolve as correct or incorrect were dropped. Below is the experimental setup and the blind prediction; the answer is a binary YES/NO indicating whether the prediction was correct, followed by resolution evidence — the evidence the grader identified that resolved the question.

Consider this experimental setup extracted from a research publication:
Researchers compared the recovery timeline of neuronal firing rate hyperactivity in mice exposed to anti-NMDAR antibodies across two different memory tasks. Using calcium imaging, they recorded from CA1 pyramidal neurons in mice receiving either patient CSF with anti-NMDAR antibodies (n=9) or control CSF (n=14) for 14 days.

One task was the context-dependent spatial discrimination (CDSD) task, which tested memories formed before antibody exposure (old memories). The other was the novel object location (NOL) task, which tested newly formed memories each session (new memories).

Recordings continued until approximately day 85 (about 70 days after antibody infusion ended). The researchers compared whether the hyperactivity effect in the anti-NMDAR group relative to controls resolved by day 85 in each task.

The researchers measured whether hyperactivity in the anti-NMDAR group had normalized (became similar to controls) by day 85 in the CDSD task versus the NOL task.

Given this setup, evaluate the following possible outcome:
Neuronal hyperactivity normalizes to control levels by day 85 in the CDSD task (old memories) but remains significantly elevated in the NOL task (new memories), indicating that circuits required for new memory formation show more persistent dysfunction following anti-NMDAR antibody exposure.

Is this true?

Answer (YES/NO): YES